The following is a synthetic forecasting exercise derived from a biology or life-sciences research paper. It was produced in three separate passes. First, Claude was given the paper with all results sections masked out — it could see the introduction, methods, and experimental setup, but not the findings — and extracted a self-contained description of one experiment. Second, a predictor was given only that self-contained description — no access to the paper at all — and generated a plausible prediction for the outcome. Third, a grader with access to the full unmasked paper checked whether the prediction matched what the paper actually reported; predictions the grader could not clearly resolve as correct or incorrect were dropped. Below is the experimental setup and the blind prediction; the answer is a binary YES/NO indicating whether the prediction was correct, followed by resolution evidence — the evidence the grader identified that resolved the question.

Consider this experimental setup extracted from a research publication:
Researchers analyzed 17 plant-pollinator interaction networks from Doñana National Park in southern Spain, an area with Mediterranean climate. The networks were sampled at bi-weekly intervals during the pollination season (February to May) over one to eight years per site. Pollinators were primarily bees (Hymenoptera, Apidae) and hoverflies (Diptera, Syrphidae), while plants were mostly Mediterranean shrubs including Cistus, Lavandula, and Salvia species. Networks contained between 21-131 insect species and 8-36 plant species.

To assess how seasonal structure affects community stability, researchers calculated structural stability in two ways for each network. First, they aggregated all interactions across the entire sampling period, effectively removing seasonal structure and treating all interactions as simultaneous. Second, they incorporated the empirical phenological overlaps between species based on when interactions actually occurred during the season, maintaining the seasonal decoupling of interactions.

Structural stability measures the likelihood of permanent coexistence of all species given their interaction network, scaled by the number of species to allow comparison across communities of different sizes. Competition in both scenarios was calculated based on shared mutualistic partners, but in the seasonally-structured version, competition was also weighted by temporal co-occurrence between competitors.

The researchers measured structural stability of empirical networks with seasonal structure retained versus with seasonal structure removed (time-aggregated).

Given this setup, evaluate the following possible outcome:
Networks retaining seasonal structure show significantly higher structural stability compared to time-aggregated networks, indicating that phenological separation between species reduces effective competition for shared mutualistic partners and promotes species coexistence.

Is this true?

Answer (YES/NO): YES